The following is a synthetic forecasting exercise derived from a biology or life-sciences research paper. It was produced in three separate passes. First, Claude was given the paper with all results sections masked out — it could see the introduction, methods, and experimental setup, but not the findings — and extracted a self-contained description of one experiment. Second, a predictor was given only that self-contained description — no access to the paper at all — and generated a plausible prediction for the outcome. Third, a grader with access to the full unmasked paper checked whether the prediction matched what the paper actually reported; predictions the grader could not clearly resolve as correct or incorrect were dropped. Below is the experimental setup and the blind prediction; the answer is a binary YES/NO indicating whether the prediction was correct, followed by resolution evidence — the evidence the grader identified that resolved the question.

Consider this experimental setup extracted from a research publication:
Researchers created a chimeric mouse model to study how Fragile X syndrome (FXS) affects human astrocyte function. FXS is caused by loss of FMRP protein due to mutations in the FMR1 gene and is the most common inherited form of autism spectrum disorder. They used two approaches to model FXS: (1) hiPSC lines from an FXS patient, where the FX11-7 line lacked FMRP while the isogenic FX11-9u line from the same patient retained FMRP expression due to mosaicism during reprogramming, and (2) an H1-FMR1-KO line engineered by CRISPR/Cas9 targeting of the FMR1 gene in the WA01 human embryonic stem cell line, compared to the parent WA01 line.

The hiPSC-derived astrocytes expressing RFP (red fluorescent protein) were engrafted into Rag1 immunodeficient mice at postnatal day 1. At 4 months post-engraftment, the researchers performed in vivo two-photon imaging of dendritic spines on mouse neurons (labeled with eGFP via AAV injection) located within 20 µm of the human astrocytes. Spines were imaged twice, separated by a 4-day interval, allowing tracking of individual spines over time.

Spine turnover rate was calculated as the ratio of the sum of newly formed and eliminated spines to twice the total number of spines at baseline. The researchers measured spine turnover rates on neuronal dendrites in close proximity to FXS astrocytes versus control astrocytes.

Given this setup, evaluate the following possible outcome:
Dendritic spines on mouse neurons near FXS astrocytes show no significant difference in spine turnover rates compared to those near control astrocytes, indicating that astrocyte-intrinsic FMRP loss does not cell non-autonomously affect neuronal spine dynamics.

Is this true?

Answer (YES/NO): NO